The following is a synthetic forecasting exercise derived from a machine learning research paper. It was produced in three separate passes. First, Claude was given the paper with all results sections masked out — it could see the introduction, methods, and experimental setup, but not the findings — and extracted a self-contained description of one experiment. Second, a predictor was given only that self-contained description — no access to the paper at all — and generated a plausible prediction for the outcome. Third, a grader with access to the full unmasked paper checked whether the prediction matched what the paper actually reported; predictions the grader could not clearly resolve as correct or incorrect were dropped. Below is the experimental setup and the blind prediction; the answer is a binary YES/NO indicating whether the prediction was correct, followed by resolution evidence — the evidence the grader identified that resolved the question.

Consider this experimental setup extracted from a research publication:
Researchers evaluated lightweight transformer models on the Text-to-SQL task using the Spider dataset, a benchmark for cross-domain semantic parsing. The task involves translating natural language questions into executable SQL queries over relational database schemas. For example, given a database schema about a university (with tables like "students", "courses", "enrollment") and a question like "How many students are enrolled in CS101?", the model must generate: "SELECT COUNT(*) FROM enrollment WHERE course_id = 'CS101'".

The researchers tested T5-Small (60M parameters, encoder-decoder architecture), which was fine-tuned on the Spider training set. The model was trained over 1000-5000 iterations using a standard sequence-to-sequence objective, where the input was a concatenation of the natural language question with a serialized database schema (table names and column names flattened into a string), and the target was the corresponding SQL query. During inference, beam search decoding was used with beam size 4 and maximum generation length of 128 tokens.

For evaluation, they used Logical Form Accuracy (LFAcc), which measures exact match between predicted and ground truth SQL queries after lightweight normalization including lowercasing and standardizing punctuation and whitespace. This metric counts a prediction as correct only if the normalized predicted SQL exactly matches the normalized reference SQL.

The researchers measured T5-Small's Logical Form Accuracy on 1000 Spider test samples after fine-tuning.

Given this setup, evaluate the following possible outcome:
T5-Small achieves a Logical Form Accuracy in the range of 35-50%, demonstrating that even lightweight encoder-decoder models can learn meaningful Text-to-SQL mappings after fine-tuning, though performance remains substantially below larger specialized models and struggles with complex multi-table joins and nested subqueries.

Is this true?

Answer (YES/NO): NO